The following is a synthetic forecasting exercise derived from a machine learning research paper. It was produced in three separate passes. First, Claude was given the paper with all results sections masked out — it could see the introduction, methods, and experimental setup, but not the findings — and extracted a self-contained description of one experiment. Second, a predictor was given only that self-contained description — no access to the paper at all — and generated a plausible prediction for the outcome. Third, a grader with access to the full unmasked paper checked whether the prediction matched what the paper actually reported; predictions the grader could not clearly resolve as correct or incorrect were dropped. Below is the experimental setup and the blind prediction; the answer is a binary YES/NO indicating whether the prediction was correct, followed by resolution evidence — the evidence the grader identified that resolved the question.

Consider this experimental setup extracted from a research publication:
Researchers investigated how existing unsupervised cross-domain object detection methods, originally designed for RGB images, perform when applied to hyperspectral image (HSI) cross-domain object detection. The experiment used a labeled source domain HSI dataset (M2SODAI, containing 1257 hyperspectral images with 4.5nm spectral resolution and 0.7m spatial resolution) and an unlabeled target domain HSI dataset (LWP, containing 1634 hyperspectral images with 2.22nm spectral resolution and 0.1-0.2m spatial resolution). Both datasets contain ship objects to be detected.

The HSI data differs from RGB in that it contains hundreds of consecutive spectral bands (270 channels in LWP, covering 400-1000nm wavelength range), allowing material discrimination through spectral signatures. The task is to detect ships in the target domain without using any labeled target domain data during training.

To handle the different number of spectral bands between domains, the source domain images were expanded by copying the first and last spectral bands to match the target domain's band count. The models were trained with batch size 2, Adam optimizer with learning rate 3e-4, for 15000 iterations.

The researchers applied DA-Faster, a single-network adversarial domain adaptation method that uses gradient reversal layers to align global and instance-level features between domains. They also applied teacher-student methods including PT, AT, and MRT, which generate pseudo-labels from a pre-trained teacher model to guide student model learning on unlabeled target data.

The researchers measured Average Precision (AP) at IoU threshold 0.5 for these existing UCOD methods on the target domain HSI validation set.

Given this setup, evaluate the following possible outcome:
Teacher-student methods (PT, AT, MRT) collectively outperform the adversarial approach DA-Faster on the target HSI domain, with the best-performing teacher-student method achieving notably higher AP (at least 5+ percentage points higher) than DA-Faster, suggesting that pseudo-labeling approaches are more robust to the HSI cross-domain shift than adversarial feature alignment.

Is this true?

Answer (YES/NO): NO